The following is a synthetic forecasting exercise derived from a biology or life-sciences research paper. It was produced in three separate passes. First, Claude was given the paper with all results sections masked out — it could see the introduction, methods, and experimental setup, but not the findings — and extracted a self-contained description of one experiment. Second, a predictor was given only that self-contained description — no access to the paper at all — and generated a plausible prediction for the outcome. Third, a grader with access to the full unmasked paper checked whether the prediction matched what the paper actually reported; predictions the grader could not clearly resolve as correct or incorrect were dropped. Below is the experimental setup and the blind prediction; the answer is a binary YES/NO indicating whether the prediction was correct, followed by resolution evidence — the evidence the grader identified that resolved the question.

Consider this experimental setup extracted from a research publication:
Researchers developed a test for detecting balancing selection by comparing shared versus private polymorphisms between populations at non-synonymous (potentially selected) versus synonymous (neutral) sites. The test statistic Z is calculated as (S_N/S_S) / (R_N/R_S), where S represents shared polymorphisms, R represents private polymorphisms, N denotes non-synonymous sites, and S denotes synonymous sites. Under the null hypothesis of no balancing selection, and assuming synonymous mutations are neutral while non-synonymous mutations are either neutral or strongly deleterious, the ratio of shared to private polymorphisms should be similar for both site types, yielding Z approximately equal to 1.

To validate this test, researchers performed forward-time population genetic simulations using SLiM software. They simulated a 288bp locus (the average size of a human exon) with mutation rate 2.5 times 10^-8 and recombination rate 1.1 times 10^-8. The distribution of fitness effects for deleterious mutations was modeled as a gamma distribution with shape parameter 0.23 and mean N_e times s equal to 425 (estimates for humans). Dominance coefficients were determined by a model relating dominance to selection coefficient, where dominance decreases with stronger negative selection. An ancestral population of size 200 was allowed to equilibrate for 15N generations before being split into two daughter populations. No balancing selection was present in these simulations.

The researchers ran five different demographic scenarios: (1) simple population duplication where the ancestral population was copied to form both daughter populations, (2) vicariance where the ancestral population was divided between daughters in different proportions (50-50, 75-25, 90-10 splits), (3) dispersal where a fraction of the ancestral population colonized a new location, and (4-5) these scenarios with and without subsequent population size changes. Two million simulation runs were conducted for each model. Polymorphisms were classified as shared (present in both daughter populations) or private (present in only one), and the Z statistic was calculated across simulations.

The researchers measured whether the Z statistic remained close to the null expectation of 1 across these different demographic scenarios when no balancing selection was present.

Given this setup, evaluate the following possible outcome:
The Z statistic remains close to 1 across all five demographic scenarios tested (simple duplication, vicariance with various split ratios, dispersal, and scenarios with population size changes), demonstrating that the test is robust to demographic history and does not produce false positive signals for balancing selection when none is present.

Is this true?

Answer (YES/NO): NO